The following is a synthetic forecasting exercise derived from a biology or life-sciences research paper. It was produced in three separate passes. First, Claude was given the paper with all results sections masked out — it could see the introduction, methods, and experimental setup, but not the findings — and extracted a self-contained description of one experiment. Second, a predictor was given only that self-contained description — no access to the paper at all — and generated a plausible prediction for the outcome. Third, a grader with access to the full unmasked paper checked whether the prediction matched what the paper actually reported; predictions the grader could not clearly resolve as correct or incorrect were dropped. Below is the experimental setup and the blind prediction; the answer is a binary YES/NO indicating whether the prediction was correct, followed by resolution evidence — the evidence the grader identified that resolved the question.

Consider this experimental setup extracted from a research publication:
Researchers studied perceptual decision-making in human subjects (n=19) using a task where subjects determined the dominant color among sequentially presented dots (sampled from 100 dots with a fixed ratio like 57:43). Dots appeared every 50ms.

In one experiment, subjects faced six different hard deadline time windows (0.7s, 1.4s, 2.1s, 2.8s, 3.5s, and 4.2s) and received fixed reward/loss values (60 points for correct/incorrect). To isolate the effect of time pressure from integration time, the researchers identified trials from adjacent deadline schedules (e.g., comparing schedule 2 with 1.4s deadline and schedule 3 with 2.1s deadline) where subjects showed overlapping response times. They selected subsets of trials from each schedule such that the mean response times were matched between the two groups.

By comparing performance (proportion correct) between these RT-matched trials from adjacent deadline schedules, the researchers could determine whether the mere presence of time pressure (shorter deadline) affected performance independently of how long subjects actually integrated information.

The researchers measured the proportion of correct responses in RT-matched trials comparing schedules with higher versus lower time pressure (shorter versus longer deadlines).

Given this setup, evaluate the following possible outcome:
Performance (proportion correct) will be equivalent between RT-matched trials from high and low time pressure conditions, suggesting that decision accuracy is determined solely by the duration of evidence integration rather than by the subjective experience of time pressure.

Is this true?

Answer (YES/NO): NO